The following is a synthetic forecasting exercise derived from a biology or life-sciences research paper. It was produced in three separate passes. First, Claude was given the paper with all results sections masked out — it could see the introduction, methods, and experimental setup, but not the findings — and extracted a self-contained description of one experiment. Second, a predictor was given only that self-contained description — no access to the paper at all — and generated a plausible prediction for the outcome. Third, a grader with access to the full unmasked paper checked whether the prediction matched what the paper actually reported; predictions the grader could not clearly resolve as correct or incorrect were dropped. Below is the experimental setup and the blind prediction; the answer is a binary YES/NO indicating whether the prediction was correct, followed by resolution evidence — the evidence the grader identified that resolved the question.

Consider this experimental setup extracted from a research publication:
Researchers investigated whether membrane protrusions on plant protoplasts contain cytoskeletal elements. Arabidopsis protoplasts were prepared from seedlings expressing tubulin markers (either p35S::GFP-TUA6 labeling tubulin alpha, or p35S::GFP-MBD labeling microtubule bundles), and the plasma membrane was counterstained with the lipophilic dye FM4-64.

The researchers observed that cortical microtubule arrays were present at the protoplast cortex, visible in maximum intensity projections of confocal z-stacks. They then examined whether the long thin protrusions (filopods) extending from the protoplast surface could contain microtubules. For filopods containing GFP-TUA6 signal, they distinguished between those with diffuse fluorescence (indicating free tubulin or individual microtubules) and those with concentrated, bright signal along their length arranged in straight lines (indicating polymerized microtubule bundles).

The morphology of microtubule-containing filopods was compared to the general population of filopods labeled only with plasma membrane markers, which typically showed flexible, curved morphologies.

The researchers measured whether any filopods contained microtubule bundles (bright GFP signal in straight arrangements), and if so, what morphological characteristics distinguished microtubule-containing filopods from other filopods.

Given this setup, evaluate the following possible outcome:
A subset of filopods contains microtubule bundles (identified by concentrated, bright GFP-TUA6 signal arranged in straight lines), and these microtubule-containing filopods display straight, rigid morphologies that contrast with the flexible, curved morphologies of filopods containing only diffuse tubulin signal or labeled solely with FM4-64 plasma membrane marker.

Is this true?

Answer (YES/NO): YES